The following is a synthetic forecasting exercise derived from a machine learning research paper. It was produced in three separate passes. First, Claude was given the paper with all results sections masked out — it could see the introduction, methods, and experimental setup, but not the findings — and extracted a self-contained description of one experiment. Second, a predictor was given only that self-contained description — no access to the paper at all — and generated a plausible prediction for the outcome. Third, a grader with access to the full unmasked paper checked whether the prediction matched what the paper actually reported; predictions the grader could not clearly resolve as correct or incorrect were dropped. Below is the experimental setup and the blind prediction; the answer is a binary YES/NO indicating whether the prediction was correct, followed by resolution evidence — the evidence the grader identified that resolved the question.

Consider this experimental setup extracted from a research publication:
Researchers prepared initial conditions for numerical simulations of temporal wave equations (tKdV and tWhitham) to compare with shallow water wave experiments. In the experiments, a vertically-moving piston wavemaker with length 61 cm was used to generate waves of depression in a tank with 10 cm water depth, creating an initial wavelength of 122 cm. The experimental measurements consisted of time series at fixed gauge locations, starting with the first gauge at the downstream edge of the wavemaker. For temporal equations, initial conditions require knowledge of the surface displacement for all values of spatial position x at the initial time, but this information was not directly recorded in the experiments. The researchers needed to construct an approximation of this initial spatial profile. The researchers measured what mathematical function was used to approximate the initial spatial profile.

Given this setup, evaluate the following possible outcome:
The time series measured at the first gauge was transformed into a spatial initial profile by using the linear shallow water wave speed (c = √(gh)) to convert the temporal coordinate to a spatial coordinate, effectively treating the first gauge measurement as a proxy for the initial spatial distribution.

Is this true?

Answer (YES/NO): NO